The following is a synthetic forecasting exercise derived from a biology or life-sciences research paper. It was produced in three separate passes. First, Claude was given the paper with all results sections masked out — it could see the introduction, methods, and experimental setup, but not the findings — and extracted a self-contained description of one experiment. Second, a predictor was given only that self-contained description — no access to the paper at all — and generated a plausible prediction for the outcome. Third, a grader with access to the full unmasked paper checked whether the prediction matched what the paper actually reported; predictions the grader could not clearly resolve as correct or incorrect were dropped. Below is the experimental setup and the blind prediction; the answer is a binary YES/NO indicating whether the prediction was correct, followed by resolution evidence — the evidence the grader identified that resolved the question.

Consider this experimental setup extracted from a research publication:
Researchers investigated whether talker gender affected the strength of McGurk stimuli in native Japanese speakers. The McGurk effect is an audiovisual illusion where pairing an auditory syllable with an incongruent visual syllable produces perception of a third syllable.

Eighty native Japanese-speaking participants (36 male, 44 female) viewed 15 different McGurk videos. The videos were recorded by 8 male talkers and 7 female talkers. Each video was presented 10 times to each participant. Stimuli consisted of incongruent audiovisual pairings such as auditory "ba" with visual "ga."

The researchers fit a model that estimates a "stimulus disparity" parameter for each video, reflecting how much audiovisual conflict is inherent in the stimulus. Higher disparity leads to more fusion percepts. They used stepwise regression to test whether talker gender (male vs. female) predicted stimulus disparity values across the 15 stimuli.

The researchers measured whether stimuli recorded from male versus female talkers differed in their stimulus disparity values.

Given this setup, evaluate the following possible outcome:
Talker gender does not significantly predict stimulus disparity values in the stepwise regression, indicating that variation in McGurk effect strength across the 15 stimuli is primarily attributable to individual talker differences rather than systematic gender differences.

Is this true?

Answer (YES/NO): YES